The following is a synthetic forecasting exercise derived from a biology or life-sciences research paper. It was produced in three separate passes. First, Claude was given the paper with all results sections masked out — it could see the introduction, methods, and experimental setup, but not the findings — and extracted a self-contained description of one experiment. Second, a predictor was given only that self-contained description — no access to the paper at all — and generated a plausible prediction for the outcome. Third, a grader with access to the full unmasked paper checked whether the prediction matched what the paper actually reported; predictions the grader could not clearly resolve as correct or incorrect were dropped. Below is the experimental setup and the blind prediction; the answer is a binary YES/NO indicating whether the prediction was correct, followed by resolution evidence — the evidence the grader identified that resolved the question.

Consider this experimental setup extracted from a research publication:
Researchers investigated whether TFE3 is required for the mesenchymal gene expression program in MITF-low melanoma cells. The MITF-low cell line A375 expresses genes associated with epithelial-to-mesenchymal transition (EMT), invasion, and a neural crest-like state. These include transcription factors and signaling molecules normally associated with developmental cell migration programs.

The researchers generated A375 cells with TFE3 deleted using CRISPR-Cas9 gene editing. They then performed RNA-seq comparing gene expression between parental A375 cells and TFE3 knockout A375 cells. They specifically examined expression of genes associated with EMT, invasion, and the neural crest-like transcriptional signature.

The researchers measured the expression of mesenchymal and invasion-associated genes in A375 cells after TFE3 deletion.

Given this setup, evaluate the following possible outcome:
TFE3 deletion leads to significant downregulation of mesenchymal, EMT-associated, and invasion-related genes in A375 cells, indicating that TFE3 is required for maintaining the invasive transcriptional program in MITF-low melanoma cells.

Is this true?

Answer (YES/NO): YES